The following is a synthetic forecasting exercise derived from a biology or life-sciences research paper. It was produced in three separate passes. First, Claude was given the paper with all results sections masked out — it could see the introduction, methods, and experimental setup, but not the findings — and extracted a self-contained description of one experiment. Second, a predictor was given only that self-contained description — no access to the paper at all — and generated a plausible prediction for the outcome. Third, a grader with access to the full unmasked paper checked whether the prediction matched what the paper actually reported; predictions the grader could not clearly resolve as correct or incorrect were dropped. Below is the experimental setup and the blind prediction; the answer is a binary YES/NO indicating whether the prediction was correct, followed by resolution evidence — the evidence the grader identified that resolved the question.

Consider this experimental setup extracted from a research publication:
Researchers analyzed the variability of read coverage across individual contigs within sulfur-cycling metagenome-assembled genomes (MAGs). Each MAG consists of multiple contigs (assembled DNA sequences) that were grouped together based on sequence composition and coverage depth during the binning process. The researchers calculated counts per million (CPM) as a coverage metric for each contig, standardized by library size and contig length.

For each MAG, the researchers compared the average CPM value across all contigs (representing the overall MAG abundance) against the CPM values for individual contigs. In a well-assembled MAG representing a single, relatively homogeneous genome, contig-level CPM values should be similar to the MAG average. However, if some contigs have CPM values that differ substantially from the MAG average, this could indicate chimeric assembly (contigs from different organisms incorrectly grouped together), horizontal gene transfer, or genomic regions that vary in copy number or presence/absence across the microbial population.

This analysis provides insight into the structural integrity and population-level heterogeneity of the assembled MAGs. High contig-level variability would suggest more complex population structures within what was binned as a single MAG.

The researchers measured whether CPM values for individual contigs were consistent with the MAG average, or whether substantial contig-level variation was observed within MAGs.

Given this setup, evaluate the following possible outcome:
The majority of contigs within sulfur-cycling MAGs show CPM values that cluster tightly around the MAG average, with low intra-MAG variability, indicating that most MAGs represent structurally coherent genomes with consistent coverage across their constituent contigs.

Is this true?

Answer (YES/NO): YES